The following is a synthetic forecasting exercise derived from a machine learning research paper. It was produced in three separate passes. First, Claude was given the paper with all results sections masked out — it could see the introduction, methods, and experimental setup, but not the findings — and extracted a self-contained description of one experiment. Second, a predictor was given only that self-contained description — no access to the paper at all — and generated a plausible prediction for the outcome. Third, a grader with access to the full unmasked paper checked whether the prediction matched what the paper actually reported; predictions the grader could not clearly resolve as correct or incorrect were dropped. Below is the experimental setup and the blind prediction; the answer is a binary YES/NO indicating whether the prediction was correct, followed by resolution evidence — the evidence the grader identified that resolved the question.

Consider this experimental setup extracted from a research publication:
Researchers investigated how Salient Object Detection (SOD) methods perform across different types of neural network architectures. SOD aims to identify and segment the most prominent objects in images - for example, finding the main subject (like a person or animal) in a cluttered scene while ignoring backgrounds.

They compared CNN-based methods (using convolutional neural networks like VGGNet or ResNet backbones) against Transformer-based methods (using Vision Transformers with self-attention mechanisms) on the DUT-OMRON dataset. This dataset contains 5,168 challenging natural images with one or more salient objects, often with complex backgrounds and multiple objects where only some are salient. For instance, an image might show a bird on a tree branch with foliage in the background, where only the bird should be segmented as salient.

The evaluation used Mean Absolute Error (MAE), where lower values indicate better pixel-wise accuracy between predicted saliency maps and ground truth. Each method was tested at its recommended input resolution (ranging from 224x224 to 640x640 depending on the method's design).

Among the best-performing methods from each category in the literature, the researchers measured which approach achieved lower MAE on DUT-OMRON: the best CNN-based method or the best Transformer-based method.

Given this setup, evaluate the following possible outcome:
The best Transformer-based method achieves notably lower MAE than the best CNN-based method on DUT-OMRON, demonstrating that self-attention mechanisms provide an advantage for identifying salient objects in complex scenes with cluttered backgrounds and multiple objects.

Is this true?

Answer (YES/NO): YES